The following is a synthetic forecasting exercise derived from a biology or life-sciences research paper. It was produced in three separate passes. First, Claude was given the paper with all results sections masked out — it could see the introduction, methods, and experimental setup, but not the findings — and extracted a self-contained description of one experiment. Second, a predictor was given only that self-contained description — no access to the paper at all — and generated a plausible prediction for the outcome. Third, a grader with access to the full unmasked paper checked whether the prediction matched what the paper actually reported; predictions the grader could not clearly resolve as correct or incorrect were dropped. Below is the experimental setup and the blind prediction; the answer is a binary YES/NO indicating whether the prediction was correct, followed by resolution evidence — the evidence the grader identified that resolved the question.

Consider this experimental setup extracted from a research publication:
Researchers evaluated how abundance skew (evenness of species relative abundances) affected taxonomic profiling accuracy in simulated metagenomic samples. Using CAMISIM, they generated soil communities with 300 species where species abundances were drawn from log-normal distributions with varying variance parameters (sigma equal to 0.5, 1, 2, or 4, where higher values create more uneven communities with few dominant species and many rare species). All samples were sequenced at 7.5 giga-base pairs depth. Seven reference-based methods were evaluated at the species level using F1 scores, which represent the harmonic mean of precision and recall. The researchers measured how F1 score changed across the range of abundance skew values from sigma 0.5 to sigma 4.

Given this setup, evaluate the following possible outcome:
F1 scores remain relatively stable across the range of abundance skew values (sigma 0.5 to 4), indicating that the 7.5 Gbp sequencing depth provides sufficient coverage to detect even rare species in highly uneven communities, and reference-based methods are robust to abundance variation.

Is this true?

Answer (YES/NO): NO